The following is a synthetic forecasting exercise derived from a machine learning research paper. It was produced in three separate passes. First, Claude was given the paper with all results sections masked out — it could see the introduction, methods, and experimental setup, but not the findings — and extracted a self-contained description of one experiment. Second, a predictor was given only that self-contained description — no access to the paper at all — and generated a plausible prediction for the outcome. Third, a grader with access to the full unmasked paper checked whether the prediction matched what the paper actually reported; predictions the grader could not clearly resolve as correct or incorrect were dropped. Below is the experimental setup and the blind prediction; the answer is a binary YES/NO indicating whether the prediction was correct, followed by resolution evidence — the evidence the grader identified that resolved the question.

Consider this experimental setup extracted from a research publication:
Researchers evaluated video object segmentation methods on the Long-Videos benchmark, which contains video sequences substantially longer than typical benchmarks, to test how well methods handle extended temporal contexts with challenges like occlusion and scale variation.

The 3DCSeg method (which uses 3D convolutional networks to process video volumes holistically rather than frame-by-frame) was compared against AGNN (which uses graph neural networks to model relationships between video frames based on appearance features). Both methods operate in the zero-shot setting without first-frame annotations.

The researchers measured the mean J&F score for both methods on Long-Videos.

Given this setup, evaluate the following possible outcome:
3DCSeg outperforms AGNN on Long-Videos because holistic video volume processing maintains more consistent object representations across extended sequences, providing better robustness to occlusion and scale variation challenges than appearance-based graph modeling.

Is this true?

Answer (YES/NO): NO